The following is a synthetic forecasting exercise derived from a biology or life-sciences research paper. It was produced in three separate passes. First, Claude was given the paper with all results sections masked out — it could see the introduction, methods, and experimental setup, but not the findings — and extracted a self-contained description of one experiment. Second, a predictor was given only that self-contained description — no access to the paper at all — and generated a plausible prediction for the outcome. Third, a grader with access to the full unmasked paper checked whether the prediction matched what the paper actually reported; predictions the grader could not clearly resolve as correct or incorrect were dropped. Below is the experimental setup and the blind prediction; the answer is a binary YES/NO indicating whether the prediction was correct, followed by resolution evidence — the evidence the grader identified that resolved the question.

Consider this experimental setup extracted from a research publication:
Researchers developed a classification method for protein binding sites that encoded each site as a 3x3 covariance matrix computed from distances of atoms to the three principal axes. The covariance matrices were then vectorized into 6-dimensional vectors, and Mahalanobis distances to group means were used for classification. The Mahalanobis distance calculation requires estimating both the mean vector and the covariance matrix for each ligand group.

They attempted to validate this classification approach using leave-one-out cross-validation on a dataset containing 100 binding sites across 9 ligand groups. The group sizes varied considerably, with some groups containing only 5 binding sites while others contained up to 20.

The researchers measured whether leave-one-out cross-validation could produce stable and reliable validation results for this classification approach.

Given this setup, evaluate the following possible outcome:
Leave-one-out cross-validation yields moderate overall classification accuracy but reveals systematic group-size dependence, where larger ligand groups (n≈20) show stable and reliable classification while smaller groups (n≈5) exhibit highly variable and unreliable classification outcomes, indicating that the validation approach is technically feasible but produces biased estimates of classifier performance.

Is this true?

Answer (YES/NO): NO